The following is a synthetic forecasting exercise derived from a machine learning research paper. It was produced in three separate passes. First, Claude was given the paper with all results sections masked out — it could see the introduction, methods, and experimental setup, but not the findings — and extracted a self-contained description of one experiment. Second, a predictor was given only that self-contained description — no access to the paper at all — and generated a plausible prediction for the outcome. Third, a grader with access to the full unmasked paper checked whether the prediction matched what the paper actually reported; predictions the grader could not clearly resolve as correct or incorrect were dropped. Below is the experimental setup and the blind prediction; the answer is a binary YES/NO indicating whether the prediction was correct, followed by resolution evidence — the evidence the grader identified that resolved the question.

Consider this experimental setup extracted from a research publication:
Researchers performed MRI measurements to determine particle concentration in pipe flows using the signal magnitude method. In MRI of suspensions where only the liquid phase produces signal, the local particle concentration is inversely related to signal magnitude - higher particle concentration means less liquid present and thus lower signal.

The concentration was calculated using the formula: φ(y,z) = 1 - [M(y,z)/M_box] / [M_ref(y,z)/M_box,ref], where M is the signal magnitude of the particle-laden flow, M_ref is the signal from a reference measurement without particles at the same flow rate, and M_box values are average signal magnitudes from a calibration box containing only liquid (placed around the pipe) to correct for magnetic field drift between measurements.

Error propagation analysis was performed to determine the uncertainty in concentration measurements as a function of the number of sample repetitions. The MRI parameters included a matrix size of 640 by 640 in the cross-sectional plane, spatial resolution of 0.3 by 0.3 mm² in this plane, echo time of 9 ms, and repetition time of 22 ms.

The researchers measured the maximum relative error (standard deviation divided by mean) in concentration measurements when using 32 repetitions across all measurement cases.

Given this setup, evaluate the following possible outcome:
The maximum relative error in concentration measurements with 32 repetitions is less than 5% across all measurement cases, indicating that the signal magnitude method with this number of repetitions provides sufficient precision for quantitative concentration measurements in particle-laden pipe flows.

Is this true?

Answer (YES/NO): YES